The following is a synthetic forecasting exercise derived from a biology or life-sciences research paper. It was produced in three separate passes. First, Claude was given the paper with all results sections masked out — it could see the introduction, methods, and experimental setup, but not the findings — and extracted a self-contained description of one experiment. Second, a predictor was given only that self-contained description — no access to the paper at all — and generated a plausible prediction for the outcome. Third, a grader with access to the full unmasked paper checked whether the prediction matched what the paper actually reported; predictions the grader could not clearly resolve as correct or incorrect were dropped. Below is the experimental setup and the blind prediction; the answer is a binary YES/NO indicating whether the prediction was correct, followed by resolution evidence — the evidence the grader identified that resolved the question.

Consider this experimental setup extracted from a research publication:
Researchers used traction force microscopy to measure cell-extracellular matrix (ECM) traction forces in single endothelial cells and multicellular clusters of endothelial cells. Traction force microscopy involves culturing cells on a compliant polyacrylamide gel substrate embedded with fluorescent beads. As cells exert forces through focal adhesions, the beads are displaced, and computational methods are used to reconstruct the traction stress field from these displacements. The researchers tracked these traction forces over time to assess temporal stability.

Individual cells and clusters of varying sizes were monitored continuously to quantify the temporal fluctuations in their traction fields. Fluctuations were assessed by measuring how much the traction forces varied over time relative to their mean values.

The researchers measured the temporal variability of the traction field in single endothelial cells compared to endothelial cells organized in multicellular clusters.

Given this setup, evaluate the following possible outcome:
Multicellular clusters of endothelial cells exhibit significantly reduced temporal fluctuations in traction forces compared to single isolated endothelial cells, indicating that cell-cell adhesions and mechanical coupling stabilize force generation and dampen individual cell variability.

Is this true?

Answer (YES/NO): YES